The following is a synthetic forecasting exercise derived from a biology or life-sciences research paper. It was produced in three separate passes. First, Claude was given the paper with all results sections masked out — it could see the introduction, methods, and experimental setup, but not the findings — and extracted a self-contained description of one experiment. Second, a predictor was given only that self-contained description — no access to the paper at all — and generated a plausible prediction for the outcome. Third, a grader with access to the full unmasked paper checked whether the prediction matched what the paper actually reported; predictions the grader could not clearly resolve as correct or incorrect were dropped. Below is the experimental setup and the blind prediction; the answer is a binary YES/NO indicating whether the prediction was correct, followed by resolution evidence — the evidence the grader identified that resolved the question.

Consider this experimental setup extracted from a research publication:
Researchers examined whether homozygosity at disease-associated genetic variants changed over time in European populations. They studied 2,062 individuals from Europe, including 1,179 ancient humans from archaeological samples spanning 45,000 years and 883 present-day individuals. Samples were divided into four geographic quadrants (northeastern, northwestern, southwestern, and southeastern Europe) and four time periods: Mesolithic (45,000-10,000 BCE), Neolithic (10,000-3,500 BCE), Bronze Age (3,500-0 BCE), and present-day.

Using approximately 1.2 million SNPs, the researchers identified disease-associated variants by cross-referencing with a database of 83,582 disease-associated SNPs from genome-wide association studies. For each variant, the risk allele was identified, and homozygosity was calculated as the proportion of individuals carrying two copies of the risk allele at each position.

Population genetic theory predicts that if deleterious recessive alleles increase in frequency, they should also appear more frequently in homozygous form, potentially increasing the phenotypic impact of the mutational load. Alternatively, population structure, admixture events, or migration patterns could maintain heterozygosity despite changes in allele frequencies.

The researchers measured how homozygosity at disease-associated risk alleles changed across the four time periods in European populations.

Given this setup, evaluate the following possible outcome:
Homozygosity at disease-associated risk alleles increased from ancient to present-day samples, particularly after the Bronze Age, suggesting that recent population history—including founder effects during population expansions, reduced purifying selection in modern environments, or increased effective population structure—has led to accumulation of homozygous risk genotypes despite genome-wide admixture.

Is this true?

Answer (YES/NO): NO